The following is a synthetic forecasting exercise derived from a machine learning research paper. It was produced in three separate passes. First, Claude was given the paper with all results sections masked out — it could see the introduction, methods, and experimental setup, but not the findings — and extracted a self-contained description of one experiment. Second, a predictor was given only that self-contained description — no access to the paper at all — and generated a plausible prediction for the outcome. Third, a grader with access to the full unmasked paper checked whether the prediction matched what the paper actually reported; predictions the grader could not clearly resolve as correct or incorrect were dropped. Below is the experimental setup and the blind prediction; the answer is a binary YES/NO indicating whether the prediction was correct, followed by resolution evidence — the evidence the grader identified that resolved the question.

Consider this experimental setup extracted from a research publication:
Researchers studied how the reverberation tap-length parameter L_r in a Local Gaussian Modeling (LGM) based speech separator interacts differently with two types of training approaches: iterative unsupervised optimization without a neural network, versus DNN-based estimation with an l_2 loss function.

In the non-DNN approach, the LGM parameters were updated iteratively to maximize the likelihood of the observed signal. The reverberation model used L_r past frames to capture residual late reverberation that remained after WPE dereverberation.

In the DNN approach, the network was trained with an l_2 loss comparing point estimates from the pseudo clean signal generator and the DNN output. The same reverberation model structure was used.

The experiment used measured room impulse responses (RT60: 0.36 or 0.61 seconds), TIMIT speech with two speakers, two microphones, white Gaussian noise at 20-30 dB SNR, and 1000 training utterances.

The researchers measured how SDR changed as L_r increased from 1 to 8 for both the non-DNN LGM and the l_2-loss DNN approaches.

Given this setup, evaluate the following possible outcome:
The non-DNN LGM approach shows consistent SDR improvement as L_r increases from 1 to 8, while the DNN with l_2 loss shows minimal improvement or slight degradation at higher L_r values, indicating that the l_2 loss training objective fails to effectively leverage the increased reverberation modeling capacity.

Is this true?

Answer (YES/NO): NO